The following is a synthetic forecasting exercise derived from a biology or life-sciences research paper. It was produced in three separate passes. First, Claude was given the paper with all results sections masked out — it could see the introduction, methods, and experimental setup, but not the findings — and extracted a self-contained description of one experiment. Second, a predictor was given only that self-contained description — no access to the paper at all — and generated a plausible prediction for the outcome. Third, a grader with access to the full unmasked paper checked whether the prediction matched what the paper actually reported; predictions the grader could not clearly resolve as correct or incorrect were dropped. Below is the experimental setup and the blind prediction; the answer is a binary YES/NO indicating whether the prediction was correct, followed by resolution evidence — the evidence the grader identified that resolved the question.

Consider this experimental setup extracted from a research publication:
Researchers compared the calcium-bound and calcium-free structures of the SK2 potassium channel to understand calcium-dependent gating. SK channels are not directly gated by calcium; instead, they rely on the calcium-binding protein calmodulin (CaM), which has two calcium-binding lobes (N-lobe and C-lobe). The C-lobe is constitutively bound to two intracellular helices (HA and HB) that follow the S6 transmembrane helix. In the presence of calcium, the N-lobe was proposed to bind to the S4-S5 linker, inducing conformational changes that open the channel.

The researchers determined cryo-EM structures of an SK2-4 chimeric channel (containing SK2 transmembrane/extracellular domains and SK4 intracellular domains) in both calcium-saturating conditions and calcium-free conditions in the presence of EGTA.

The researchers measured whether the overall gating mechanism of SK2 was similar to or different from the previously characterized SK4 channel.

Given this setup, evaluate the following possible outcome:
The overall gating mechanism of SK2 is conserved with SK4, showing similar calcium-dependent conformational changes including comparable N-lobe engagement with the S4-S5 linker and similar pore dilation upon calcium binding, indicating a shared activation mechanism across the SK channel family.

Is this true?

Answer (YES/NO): YES